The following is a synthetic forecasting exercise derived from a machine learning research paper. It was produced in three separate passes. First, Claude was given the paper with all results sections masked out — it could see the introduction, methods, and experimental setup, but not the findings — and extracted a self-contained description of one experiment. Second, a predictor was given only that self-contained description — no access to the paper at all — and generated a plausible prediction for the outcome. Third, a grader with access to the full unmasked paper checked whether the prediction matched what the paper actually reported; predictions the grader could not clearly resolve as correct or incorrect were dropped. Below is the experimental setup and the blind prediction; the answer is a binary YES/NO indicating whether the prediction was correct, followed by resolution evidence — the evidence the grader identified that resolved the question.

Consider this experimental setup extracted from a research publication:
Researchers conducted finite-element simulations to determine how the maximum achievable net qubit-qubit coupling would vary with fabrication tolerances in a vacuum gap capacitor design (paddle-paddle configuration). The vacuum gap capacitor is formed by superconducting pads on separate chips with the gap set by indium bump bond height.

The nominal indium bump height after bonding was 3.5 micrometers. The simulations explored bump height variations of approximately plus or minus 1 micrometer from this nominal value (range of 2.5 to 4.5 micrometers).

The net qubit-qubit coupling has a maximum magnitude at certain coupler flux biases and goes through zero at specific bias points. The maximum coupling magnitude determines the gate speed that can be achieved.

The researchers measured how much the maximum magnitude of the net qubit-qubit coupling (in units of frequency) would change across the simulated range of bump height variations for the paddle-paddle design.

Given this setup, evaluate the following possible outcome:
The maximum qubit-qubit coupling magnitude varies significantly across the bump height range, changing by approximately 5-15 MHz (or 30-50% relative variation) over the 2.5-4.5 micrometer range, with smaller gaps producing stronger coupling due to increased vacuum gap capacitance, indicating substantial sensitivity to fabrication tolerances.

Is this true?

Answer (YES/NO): NO